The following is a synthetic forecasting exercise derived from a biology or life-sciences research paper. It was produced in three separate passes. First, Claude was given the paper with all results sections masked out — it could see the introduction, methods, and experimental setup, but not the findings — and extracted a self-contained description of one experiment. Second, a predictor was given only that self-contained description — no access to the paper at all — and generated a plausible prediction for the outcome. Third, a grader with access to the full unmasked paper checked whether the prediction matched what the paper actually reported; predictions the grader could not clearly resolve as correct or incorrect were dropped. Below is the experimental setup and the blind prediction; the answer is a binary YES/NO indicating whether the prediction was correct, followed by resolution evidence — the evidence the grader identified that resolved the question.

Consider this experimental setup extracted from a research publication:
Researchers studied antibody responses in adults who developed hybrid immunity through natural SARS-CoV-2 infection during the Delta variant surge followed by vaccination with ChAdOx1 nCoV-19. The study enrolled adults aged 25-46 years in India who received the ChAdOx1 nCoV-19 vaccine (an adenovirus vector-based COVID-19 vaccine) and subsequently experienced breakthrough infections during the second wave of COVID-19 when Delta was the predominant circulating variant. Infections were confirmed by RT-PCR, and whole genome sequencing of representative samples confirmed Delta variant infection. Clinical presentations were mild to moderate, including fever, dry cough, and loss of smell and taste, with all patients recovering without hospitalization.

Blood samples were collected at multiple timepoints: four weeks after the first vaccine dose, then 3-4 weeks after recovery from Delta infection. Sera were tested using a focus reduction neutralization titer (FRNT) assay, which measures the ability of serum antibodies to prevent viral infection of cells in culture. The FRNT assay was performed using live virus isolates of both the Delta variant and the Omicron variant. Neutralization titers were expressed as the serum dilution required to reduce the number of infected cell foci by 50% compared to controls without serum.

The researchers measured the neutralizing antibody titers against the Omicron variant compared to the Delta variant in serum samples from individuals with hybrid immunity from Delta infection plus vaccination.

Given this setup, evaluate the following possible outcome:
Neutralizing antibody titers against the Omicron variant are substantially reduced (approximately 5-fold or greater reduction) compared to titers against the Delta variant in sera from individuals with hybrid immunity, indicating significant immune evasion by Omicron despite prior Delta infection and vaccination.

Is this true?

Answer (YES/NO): YES